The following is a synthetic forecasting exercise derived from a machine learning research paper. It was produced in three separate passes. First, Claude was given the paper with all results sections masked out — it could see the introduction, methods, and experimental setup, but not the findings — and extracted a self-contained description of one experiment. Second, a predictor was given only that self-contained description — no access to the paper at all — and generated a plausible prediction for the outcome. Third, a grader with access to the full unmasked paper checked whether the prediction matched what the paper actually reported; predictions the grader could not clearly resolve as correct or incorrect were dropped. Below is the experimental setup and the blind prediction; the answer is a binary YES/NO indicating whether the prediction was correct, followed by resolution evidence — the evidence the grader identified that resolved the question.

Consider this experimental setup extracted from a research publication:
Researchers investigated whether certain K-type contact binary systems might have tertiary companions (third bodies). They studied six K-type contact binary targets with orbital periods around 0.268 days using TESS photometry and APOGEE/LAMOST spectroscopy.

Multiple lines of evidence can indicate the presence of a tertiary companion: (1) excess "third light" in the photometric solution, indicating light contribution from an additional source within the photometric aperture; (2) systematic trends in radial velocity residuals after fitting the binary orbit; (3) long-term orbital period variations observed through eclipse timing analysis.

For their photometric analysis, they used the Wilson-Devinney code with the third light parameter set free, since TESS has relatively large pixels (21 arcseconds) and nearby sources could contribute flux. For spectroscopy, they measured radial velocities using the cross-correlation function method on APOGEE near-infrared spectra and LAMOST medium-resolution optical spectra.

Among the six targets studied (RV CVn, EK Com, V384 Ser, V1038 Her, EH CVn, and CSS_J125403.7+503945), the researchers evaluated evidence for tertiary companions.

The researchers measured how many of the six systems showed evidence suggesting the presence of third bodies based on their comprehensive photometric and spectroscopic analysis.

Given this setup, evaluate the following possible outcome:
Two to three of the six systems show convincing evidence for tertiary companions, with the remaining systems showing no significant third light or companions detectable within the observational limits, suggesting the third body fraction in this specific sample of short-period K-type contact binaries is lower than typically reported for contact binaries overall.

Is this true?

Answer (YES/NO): NO